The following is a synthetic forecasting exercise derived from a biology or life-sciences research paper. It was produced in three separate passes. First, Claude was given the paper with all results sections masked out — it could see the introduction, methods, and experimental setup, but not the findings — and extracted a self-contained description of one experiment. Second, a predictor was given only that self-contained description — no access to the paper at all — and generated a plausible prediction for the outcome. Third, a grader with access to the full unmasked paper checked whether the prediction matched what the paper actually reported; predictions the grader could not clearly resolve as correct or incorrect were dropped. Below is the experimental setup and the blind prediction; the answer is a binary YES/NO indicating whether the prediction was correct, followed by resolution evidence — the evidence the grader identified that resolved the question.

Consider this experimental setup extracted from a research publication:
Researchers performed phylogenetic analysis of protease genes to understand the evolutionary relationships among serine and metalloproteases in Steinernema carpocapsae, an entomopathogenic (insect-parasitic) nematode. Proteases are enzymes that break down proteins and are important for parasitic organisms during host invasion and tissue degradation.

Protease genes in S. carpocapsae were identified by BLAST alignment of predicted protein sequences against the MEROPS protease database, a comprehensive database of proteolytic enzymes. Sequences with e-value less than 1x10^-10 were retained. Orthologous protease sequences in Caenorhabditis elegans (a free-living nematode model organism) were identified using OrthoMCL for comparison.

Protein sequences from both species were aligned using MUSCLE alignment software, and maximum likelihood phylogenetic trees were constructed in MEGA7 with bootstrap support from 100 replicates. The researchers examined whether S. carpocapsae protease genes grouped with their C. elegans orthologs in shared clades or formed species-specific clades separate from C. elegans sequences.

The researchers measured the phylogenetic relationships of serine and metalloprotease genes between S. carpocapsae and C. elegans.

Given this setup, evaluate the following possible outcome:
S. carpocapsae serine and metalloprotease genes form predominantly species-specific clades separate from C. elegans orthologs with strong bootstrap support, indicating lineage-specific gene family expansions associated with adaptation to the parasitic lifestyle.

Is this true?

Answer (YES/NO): NO